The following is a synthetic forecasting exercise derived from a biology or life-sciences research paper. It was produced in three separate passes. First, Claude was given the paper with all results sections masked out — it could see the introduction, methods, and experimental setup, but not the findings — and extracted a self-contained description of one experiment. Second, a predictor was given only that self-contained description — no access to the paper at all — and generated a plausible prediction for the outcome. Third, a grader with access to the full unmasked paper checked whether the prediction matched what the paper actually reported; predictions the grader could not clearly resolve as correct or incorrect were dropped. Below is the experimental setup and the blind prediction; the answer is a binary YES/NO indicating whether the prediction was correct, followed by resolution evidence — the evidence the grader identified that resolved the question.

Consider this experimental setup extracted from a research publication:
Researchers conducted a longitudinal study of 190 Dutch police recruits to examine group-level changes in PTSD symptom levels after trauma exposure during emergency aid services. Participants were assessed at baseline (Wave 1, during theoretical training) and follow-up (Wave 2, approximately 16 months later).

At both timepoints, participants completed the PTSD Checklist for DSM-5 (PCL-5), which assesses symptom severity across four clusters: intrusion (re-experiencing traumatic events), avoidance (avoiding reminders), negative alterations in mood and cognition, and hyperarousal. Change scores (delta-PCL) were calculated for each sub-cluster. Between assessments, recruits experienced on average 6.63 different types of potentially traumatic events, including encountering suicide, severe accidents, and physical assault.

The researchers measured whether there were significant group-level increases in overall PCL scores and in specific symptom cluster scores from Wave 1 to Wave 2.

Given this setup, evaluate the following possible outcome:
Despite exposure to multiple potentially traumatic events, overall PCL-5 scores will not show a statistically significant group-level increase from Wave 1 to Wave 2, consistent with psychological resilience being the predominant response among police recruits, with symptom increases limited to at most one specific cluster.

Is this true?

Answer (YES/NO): YES